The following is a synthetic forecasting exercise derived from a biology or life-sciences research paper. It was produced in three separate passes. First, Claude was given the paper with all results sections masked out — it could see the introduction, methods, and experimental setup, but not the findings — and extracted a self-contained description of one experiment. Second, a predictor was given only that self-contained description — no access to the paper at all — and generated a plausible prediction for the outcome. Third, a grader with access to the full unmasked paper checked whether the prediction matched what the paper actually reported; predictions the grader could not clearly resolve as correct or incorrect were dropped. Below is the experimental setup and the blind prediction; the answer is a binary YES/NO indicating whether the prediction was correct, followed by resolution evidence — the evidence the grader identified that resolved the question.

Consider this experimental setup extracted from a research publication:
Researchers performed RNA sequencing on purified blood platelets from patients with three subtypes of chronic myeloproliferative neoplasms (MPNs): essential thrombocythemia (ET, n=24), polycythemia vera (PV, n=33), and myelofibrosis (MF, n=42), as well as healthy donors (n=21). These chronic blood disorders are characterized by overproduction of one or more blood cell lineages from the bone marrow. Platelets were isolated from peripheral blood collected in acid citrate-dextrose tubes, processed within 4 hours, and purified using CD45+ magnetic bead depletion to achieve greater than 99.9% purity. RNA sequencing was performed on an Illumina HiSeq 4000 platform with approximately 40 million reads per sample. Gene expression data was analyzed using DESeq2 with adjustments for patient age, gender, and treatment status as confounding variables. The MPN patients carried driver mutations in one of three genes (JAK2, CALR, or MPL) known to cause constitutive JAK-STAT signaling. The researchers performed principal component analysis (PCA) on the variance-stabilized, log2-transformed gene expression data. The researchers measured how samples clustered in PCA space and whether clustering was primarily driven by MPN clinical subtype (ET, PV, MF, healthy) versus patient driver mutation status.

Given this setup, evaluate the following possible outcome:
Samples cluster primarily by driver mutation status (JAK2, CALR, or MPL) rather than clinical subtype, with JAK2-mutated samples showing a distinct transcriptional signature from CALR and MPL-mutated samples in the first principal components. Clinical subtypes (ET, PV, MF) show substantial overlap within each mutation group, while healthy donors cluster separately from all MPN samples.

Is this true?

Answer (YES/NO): NO